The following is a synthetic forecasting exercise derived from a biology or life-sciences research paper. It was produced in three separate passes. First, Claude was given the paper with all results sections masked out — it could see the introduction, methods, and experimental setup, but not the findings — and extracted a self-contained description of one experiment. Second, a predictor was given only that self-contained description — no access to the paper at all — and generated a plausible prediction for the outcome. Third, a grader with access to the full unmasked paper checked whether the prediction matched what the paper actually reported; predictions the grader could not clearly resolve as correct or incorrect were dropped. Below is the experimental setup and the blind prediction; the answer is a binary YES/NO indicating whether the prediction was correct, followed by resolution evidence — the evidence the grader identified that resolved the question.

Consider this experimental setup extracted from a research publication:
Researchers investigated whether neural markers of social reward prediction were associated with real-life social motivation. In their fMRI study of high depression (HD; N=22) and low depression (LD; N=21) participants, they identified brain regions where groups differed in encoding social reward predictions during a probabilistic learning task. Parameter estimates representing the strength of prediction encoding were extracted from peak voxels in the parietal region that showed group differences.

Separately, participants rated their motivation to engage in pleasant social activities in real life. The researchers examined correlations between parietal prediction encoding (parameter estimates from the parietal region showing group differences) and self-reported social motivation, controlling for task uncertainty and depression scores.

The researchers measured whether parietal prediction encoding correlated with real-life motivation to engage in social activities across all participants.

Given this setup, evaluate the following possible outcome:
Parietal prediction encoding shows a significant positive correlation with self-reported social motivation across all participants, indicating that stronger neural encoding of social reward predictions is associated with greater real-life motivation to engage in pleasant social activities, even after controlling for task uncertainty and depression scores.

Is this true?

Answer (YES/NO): YES